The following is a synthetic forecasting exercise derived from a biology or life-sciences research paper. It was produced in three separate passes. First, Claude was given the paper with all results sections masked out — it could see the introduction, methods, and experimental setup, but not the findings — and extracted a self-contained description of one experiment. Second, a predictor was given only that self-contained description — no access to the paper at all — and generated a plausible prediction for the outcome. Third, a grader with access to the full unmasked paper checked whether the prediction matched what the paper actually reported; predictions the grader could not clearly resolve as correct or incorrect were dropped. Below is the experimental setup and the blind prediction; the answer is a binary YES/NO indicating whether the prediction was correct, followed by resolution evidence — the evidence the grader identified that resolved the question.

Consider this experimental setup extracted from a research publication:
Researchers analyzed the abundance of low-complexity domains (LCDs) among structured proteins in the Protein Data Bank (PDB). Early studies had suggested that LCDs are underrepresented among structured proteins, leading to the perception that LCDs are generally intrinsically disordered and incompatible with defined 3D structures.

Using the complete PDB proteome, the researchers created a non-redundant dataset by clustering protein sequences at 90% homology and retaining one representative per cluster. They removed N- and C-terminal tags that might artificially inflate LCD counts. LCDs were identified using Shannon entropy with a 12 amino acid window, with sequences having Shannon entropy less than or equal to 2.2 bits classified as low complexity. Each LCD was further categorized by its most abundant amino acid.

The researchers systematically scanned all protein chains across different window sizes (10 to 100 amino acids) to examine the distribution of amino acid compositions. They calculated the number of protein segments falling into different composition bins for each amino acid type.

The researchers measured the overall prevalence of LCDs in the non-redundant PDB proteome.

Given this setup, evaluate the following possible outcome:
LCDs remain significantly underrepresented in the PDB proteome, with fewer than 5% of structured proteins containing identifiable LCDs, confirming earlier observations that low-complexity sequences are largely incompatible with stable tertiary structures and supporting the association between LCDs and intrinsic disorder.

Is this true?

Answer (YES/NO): NO